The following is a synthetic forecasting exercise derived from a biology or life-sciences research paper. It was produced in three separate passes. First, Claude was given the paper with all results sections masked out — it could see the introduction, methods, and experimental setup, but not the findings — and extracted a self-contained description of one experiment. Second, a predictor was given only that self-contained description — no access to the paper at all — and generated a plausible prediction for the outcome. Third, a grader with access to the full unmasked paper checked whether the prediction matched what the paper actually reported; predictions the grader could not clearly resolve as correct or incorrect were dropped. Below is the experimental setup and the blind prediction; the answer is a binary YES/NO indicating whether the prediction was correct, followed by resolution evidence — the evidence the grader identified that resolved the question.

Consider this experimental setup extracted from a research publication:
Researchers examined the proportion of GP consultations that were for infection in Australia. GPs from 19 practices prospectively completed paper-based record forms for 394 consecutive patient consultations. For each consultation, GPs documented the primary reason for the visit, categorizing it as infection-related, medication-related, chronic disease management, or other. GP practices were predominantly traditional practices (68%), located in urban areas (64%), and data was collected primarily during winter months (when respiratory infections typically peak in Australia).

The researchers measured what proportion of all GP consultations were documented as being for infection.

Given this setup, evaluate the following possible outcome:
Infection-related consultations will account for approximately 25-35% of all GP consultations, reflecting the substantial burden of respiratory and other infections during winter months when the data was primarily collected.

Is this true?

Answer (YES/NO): NO